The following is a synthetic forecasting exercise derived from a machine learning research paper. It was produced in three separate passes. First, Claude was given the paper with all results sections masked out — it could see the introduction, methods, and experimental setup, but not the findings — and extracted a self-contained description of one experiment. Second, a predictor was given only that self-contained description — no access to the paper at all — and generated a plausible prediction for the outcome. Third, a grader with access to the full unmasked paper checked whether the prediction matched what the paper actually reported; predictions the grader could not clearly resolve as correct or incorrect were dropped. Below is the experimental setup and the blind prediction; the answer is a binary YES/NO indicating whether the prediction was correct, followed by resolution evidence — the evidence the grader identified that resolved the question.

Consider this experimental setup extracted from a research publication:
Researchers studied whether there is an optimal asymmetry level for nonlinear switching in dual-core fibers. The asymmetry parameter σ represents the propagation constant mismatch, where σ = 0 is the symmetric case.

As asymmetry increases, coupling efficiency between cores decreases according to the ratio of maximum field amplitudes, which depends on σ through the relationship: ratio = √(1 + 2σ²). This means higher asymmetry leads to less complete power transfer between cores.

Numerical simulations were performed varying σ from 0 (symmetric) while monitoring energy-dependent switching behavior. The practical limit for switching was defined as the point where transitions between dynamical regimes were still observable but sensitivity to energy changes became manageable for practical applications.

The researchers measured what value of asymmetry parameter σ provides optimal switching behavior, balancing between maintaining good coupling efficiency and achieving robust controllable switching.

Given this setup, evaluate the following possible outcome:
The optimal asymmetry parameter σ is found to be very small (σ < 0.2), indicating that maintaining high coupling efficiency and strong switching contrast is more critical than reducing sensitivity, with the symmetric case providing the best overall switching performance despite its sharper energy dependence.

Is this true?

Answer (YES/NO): NO